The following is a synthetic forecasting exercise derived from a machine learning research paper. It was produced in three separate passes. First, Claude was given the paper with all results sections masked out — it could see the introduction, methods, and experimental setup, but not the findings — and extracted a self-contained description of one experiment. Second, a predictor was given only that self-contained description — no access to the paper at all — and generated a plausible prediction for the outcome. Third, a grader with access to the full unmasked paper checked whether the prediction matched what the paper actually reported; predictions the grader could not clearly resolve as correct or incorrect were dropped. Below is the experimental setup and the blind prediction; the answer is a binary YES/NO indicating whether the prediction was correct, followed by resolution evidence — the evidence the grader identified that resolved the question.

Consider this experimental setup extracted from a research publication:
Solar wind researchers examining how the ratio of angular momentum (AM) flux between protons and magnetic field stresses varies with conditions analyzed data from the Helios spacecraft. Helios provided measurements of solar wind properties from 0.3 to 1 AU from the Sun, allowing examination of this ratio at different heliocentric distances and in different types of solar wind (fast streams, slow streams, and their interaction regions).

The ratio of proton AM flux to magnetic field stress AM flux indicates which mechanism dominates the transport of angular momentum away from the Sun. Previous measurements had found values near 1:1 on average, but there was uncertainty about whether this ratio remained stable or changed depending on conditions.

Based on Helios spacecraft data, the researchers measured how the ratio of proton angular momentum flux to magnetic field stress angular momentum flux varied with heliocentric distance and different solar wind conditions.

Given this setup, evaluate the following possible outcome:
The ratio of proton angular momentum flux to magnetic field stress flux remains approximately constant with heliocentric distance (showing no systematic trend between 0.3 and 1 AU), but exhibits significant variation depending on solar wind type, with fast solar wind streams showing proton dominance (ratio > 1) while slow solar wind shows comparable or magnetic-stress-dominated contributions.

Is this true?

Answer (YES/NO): NO